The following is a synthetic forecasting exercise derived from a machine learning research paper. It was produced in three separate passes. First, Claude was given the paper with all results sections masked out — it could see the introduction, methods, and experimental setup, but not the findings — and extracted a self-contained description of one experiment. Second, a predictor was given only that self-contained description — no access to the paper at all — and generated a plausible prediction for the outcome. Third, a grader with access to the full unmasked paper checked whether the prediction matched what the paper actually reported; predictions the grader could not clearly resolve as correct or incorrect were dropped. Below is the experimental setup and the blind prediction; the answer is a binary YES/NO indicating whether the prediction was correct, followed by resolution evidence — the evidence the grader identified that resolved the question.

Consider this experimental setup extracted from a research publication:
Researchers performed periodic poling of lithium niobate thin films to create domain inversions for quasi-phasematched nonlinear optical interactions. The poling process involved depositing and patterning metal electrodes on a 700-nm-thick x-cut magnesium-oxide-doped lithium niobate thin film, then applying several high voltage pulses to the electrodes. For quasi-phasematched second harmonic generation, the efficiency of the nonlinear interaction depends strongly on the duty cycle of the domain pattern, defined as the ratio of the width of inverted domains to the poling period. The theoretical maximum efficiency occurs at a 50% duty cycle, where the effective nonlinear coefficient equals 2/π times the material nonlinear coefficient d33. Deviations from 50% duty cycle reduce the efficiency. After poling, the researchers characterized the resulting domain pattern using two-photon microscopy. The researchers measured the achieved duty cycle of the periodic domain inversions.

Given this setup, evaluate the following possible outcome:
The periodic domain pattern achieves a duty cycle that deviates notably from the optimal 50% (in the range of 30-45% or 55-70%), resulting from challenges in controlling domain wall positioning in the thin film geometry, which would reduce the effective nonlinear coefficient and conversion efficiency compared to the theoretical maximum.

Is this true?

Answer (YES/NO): NO